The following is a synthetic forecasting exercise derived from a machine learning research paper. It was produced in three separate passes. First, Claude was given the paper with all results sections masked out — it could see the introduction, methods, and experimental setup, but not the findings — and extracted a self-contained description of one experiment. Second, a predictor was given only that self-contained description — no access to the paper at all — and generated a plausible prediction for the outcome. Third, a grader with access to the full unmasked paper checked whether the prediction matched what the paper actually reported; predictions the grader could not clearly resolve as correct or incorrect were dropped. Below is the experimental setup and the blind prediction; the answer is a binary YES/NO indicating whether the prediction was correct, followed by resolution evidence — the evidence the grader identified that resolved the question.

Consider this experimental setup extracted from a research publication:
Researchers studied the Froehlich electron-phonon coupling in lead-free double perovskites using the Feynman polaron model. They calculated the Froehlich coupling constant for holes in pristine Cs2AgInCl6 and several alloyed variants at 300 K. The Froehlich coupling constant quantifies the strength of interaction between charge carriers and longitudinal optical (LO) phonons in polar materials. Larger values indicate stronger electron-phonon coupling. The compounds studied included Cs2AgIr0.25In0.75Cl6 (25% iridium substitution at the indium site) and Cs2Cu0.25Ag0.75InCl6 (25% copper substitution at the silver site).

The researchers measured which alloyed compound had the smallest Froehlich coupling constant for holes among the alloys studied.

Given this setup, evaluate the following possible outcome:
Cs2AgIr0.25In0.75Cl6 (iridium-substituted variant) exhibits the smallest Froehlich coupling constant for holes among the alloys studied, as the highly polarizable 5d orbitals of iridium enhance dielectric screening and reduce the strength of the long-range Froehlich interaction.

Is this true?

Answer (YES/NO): YES